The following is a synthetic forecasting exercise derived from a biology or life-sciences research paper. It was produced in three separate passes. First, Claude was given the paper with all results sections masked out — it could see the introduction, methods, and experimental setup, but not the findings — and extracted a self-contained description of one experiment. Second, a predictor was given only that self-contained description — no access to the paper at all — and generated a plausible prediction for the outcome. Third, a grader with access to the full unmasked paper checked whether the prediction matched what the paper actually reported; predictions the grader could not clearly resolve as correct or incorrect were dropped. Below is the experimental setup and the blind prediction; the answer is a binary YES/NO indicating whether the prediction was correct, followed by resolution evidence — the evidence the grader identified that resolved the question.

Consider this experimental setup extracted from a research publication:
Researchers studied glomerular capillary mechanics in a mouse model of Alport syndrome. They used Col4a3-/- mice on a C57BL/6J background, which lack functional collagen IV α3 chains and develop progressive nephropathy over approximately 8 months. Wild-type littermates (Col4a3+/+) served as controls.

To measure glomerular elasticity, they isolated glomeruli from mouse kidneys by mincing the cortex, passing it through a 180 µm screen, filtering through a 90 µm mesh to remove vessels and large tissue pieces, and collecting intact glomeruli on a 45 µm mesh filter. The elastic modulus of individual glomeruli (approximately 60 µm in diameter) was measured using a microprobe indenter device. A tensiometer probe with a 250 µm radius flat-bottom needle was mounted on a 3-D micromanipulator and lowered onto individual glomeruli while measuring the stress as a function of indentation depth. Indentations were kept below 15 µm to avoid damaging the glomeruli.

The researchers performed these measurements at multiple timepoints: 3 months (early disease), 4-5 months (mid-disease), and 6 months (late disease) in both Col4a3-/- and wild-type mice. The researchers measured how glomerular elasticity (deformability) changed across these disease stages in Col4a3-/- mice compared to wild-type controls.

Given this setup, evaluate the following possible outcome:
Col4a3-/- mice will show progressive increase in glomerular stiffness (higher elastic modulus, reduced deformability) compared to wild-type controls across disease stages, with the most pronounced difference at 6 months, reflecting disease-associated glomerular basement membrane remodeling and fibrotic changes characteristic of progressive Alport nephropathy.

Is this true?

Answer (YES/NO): NO